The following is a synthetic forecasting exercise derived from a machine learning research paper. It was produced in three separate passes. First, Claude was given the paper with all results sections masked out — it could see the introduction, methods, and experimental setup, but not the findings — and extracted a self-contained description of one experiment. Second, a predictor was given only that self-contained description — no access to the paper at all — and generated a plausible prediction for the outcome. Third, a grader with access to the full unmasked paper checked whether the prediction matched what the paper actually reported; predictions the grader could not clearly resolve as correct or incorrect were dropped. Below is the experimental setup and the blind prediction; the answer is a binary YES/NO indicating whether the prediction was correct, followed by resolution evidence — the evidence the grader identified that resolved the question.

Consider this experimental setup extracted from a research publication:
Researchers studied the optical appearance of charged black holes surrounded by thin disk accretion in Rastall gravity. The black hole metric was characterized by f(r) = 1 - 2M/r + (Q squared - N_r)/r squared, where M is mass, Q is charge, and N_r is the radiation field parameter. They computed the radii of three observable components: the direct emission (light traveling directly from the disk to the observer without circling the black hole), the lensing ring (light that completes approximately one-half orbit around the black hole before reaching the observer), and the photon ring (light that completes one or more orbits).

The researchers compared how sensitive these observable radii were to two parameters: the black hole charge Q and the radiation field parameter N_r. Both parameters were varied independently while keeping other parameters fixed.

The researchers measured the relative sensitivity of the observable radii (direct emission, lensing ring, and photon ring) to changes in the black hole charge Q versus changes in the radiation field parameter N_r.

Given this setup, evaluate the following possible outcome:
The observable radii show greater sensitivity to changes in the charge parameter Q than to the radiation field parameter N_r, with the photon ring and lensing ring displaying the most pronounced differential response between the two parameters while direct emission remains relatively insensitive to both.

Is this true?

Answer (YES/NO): NO